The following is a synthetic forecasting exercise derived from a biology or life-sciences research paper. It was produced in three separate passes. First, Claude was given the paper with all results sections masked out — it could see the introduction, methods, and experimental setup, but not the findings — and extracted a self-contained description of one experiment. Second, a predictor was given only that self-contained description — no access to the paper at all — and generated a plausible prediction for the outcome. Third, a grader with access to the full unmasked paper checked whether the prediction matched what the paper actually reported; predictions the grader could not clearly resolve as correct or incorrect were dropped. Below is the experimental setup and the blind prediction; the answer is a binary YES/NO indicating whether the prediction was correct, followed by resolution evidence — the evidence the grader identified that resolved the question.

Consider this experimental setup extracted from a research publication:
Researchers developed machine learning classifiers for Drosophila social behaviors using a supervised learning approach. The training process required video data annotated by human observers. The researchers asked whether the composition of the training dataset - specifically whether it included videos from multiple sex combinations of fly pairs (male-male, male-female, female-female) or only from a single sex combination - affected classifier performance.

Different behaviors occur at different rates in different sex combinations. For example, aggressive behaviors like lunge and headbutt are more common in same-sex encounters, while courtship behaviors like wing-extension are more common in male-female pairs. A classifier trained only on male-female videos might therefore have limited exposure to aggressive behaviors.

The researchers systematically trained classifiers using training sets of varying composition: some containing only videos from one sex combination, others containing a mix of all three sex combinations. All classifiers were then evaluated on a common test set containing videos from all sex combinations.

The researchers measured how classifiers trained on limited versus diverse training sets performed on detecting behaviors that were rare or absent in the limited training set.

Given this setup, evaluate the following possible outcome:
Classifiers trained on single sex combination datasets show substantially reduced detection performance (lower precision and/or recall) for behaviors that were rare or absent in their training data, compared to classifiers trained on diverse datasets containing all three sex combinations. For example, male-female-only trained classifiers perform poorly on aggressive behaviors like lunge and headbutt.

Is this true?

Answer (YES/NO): NO